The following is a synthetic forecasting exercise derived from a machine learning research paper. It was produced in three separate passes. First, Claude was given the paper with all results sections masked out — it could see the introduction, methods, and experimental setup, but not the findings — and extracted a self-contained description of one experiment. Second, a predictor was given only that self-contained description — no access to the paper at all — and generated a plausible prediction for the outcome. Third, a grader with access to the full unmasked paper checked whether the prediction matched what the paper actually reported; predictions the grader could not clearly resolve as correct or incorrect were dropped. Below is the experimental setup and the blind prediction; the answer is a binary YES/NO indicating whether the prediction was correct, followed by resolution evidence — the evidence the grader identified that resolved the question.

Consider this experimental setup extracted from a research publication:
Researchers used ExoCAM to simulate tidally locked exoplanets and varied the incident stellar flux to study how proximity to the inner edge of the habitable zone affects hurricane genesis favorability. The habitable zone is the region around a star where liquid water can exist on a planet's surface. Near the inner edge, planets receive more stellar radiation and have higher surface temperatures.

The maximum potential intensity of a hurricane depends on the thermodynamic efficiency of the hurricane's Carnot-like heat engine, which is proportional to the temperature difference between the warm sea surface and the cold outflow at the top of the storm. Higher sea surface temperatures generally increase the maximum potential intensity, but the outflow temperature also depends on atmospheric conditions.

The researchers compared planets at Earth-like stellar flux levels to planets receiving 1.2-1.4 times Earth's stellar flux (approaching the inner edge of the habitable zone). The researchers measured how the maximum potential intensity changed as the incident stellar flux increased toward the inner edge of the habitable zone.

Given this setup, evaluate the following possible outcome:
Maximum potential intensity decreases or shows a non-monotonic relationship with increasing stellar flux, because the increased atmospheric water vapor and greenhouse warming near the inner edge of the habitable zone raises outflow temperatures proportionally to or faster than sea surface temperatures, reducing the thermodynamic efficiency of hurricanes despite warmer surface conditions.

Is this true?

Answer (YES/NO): NO